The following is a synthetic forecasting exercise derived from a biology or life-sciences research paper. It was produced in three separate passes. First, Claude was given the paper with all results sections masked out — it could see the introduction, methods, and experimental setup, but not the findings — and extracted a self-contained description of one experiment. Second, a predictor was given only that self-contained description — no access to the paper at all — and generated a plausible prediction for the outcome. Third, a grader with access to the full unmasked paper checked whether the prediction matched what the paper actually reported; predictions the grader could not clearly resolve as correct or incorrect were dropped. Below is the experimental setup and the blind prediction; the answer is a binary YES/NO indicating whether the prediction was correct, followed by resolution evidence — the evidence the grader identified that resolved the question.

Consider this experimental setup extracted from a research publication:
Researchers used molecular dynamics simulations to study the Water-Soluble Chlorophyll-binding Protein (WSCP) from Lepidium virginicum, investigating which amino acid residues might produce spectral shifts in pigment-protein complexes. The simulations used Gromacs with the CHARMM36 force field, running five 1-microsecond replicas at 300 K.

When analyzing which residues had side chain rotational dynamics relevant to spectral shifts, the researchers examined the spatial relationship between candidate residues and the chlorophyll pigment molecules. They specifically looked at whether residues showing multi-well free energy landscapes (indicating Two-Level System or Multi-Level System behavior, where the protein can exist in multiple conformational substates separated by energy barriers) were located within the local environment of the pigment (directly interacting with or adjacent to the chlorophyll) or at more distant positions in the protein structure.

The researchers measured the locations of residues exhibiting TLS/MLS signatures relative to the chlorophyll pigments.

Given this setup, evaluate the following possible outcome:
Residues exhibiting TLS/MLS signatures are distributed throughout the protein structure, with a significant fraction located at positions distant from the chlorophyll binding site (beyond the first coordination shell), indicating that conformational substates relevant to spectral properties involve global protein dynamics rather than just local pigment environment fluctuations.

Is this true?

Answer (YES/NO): NO